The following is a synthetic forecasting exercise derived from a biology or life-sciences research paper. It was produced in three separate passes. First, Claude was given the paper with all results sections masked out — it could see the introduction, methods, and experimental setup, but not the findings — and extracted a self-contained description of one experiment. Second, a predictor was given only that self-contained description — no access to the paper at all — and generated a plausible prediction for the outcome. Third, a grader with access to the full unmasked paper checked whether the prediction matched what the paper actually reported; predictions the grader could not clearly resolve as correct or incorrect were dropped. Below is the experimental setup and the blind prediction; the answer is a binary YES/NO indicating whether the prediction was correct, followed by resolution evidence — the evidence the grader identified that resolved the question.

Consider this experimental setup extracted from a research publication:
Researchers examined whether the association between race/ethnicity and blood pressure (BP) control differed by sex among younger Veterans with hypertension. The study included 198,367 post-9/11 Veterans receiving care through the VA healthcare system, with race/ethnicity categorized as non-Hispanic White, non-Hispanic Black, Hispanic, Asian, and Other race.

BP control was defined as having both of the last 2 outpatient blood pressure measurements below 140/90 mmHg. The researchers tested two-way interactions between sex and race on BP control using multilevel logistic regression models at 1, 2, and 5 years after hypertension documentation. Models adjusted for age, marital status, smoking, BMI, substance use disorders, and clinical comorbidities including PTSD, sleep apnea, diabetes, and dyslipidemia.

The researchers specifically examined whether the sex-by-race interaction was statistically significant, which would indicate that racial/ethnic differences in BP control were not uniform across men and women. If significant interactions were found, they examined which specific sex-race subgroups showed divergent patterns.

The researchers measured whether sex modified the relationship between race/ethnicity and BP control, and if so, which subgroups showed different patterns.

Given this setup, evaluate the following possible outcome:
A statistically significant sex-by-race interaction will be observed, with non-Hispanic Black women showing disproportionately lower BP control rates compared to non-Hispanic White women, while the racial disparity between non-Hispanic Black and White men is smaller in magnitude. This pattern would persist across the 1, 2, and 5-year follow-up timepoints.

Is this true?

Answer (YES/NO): YES